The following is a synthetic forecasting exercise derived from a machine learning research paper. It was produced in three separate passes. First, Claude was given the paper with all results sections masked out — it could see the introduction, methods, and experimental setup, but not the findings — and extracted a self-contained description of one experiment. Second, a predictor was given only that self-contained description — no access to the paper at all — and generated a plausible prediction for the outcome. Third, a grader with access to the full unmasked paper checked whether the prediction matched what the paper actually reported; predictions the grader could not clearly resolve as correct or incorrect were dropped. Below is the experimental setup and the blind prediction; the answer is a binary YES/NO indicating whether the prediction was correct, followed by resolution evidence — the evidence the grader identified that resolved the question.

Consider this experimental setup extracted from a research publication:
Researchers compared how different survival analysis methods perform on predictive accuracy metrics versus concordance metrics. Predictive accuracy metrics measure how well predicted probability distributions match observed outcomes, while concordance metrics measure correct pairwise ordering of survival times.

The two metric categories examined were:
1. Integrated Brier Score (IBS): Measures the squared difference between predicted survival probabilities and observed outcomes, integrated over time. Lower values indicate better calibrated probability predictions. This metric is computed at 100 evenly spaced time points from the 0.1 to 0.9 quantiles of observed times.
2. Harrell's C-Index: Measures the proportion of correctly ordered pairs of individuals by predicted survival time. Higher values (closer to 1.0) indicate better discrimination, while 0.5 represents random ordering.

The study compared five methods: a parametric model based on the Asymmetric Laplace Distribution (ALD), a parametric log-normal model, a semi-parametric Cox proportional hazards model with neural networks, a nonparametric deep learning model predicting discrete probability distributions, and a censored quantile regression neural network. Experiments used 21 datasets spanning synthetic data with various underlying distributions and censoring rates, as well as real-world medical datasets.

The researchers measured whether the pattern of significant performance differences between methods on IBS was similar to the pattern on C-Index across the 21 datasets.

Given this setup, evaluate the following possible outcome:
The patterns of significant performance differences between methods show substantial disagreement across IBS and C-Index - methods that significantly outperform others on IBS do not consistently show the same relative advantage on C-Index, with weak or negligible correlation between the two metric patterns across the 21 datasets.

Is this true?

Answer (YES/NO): YES